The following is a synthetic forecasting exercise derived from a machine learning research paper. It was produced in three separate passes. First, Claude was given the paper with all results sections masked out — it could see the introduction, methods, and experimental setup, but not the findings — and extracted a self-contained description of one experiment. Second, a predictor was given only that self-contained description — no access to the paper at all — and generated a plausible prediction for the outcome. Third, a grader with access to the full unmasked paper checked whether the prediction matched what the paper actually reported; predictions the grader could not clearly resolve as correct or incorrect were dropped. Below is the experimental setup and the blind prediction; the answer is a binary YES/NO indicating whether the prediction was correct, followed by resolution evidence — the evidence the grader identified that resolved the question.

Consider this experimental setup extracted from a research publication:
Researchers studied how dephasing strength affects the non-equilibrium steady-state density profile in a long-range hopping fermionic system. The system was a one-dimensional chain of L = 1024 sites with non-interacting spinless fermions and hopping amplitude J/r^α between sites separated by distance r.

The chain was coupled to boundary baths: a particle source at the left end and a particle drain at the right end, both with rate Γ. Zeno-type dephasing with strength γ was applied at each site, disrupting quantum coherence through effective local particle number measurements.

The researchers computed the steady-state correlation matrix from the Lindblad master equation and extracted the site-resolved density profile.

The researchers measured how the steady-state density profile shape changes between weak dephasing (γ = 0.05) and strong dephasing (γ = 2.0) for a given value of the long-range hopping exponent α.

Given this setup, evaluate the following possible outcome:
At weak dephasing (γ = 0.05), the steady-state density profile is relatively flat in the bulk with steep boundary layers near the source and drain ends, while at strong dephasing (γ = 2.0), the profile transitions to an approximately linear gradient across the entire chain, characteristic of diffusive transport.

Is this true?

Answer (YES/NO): NO